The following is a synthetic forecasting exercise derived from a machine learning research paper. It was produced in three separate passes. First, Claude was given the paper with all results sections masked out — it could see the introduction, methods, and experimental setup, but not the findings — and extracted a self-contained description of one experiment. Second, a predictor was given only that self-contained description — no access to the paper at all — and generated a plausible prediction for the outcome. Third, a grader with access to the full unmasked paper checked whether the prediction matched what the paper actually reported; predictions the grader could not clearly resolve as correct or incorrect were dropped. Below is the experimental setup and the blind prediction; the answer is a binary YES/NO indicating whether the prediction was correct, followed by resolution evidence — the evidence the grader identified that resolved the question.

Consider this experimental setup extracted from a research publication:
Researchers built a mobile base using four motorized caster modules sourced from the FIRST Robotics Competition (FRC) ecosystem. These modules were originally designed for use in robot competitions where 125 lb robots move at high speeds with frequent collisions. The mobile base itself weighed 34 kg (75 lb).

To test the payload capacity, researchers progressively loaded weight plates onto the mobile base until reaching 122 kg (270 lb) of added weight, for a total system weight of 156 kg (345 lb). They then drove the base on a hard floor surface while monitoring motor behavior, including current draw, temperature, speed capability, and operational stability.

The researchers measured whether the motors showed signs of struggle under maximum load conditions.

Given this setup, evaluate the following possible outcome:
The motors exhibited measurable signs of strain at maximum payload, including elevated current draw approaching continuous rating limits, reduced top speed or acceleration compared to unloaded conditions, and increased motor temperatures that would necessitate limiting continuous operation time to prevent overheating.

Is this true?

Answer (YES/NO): NO